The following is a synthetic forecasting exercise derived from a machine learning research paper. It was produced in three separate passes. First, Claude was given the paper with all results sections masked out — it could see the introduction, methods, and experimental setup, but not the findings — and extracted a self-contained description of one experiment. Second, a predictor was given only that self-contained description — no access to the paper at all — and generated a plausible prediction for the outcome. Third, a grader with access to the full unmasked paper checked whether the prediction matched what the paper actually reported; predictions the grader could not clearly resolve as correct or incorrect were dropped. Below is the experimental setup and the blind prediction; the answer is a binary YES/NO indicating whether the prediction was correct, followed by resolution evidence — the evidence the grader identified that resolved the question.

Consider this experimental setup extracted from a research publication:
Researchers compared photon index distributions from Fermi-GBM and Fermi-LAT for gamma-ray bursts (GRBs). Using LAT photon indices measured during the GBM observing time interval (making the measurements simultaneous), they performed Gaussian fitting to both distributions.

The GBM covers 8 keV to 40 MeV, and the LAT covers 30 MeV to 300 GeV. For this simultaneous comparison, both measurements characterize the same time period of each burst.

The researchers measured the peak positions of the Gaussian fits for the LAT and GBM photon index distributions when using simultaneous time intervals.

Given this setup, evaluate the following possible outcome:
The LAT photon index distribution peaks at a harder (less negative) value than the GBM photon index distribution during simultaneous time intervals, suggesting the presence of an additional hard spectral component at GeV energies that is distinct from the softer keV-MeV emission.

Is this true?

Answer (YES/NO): NO